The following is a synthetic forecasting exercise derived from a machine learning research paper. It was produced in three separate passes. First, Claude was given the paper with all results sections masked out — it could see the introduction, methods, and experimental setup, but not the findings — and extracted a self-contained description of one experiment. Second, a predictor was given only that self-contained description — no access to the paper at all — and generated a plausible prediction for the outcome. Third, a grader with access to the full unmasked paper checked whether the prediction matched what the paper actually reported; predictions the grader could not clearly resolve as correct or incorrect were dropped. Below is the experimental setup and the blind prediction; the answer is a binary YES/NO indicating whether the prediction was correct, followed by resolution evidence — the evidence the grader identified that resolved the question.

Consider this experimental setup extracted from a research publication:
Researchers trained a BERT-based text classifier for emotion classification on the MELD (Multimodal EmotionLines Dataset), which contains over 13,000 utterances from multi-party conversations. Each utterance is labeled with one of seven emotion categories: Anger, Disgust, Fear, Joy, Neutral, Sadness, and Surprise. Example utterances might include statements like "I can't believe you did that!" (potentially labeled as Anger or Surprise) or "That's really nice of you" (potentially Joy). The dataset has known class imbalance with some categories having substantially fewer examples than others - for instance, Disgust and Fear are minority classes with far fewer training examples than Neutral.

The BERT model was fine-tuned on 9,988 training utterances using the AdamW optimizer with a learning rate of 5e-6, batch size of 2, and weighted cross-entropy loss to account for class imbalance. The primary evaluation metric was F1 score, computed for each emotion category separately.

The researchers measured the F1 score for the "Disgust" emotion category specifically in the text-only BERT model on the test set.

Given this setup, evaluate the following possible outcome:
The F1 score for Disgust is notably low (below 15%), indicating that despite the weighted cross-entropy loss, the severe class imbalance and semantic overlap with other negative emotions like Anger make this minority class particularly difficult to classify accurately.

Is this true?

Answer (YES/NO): NO